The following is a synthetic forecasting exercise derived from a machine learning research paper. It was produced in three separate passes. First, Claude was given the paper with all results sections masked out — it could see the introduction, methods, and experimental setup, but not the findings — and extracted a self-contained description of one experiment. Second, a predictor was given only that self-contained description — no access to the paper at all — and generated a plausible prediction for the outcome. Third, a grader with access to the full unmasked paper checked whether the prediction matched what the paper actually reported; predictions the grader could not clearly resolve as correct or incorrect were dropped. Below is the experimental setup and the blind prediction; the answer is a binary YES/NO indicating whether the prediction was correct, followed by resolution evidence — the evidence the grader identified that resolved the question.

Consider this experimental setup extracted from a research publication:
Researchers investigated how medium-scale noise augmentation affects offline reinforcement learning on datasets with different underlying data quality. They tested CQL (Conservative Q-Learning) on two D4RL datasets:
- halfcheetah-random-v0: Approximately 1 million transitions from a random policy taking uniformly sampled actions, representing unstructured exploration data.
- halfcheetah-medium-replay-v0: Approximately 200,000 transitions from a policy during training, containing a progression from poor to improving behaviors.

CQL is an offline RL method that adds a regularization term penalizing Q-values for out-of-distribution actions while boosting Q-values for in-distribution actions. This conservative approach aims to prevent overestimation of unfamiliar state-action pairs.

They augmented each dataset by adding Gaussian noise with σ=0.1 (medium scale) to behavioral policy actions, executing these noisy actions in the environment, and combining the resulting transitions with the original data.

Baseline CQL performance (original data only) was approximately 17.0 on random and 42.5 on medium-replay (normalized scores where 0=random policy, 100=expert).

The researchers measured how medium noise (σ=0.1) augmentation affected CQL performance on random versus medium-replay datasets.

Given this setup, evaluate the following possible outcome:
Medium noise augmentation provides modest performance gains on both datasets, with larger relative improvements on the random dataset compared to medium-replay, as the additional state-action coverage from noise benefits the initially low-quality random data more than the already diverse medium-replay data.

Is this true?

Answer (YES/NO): NO